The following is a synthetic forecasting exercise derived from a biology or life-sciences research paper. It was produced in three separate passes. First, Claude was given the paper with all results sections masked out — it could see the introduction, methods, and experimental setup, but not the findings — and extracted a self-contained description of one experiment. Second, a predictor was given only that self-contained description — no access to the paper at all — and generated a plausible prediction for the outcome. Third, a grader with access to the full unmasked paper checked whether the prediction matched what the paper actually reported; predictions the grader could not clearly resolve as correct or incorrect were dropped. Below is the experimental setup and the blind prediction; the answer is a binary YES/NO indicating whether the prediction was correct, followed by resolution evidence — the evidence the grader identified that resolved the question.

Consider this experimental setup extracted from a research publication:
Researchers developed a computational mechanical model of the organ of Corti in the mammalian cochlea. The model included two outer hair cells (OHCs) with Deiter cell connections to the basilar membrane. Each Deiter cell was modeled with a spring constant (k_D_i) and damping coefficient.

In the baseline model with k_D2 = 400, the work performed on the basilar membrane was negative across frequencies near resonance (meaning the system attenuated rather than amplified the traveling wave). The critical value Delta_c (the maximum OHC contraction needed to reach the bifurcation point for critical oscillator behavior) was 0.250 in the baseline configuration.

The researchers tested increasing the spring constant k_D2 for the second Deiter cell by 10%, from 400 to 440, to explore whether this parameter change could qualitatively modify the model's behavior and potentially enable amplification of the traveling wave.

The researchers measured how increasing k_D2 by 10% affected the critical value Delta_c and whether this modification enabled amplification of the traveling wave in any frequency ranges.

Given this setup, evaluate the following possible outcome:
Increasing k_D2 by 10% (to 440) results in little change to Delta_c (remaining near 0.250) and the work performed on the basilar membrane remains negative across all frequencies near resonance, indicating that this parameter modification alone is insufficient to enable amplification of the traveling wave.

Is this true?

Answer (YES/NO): NO